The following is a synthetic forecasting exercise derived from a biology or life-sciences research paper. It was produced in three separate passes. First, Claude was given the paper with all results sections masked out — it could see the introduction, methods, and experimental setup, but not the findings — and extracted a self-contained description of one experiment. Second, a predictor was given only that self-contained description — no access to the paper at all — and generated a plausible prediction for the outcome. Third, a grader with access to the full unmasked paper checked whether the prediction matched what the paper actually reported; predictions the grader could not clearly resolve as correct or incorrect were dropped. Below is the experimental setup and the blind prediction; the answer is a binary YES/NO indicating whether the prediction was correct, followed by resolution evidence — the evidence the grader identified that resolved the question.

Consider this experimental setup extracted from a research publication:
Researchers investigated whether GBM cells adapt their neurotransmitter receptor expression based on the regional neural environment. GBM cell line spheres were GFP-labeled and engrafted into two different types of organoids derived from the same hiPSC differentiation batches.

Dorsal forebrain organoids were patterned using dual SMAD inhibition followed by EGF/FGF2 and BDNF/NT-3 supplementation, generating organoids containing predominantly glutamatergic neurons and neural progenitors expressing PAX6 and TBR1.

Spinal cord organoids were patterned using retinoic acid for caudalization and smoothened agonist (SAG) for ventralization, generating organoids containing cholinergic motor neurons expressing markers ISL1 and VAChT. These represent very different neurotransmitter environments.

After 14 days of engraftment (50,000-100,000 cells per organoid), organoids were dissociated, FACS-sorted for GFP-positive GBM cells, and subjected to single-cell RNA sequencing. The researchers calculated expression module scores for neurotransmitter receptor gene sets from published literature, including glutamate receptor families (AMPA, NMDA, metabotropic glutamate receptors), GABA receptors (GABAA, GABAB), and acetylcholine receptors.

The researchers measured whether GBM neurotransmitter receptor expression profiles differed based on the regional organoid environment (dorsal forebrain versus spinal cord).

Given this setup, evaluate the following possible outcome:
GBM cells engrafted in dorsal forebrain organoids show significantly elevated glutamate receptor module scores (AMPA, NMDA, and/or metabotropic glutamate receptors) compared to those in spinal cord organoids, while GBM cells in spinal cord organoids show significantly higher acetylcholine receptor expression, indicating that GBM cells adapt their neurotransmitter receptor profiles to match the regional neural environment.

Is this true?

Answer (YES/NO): NO